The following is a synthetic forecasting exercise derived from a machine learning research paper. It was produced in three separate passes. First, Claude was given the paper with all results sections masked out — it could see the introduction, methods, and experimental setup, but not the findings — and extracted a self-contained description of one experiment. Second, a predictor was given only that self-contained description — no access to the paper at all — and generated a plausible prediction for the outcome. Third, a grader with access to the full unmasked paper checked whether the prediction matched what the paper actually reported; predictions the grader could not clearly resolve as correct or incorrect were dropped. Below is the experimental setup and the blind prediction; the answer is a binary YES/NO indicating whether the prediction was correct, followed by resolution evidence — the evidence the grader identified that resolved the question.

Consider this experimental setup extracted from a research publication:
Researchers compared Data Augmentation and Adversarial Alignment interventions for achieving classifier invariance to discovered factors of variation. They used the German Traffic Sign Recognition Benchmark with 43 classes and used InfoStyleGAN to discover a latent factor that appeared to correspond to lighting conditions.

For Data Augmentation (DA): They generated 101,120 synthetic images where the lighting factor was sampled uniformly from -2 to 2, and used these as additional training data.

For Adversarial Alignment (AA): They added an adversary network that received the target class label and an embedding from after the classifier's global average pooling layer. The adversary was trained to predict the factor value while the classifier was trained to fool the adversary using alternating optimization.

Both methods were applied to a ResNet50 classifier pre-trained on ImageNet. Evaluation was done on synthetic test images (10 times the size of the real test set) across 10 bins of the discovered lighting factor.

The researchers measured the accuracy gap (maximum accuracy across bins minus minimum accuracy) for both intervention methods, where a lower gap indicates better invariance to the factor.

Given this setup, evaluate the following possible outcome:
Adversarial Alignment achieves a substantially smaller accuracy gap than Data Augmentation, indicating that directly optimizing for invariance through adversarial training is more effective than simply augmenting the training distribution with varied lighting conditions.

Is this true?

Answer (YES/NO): NO